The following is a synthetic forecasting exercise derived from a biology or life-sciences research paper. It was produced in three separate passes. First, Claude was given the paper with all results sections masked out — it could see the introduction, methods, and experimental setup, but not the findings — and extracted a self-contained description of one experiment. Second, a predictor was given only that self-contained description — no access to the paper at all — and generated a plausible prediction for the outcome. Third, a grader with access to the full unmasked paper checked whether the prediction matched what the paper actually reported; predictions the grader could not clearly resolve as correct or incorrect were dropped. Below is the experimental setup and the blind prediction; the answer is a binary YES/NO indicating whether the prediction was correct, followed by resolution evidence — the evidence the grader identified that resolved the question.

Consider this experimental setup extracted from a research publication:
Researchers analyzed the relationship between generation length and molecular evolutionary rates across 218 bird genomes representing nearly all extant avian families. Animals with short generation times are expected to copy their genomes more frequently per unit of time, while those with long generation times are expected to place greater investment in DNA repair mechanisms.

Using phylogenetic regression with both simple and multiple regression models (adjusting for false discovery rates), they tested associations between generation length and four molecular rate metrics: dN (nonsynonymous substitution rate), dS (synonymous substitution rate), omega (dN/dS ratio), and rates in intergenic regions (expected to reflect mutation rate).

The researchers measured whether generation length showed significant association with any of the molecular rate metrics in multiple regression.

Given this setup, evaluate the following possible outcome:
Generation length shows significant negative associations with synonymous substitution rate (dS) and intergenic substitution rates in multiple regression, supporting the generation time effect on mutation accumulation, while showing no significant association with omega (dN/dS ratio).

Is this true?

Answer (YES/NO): NO